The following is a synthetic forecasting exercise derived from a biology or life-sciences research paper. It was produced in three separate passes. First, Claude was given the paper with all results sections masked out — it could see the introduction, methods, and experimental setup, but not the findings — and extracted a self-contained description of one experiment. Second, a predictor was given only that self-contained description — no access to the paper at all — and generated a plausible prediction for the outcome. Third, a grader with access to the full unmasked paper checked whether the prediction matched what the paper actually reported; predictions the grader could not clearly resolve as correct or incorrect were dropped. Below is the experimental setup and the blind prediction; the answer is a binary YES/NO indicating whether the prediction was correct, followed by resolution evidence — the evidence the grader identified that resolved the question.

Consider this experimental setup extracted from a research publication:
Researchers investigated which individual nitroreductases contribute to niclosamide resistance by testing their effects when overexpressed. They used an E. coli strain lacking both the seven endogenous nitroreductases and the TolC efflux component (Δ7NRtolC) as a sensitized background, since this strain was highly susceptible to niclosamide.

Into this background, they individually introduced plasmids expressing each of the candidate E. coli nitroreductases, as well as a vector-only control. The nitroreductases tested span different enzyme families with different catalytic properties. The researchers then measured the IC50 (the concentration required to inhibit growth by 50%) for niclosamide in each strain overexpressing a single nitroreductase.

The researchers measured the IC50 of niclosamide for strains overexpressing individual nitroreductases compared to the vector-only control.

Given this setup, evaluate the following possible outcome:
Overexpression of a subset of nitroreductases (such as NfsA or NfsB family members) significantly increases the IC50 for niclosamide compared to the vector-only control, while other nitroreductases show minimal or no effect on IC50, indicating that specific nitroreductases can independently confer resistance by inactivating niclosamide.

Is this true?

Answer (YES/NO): YES